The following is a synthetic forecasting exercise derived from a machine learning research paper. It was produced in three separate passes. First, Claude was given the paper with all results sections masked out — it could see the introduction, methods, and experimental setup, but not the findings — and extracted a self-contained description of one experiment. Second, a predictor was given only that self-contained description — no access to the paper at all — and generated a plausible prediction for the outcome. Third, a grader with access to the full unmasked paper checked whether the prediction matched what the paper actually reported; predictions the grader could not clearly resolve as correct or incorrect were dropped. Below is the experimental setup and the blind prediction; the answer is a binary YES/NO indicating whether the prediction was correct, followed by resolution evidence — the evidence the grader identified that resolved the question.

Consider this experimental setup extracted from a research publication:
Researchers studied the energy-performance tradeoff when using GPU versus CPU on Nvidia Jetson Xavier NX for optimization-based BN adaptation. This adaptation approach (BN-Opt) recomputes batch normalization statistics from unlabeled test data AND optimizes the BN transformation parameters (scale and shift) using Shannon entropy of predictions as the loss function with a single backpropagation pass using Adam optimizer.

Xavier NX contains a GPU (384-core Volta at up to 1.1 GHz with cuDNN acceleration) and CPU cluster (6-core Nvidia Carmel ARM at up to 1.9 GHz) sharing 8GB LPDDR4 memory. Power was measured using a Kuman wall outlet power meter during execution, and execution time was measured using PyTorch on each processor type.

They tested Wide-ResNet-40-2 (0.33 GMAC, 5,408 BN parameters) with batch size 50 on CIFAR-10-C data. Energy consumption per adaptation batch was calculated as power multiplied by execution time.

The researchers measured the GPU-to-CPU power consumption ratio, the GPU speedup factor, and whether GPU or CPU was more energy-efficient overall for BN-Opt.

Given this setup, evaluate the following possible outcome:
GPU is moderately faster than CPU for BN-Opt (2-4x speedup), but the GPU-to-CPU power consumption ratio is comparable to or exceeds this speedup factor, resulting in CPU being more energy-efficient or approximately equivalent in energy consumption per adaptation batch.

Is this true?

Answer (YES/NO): NO